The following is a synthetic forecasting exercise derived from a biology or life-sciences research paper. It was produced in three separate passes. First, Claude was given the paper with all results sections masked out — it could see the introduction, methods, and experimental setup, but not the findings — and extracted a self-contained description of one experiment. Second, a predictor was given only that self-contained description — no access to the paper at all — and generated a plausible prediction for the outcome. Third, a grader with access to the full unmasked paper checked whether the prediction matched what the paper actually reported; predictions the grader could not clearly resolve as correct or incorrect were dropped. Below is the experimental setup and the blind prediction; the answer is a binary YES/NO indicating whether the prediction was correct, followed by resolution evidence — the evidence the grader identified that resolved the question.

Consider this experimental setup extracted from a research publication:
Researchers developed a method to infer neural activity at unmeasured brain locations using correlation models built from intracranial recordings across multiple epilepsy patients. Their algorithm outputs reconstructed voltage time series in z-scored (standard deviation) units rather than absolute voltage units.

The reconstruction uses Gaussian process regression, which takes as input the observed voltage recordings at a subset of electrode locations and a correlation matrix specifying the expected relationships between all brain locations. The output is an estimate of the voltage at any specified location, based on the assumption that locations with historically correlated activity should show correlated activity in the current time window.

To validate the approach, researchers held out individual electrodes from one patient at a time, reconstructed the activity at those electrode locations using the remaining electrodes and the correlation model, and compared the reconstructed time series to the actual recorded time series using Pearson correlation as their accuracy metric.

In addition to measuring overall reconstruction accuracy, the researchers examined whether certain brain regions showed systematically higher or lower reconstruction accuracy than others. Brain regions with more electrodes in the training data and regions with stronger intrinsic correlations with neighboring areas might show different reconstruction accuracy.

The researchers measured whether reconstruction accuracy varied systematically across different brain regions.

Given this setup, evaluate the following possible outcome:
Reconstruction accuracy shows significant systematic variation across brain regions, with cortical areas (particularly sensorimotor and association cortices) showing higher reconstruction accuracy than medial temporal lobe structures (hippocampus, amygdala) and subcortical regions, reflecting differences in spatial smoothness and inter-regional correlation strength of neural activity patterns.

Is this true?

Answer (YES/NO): NO